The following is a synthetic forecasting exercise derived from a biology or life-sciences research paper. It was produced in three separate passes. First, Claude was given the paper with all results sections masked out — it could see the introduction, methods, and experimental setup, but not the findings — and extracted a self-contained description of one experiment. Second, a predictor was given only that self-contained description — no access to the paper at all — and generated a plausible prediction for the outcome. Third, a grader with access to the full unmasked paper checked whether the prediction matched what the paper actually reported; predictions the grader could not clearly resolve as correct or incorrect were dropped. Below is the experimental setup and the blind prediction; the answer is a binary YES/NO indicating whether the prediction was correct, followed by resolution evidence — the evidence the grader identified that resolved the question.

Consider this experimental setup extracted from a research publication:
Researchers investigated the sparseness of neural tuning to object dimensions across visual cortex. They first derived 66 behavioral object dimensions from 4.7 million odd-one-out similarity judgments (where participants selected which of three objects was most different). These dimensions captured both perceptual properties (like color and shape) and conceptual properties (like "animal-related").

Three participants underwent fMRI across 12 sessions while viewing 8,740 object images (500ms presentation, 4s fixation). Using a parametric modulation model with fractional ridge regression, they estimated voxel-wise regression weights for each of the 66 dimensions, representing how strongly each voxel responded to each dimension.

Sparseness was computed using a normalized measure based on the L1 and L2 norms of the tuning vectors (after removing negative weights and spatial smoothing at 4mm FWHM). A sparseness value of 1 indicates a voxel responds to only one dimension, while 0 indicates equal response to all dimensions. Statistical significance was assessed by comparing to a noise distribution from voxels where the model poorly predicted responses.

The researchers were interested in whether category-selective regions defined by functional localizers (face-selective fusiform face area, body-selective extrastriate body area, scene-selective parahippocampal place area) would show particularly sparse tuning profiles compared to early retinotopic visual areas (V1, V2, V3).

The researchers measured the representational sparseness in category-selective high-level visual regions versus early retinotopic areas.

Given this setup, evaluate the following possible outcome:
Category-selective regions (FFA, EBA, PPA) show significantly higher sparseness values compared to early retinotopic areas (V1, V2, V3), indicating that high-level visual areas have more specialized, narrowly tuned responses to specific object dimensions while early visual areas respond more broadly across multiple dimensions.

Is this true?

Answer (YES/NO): YES